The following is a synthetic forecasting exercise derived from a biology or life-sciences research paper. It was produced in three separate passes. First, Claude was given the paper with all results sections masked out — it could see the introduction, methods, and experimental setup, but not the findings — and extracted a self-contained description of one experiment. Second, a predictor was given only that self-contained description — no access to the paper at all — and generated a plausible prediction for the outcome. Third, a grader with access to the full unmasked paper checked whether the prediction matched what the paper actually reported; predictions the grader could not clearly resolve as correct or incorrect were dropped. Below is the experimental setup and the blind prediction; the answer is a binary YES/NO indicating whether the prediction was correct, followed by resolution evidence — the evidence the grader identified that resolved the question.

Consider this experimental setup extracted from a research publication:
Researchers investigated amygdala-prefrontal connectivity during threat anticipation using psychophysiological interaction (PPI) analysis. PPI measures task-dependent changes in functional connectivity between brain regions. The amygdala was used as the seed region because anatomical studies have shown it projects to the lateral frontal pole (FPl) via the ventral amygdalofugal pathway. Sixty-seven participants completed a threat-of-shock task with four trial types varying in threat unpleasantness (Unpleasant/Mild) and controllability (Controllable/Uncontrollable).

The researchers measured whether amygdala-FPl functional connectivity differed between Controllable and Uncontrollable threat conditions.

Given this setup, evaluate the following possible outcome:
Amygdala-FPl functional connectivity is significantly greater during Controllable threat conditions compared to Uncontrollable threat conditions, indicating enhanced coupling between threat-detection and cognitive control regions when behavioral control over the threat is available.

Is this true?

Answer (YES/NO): NO